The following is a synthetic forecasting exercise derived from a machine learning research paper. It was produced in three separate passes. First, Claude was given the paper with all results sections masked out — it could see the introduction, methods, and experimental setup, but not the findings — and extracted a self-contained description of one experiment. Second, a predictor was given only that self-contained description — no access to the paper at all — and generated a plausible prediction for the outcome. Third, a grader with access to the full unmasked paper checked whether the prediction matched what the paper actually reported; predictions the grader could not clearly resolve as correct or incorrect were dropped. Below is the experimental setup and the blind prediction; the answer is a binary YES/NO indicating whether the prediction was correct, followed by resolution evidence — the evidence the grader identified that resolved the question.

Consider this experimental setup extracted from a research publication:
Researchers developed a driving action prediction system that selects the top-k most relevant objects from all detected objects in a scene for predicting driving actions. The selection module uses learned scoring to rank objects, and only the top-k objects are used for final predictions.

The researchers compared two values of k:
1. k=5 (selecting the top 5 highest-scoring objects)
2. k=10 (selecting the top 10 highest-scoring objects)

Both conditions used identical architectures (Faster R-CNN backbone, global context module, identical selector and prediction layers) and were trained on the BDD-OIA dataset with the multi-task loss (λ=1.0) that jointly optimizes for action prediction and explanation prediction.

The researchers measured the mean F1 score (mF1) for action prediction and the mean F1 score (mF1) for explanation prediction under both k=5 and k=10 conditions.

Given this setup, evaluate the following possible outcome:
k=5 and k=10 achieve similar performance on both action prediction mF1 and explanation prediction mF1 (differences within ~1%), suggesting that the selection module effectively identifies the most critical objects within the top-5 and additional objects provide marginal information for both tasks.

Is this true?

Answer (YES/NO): NO